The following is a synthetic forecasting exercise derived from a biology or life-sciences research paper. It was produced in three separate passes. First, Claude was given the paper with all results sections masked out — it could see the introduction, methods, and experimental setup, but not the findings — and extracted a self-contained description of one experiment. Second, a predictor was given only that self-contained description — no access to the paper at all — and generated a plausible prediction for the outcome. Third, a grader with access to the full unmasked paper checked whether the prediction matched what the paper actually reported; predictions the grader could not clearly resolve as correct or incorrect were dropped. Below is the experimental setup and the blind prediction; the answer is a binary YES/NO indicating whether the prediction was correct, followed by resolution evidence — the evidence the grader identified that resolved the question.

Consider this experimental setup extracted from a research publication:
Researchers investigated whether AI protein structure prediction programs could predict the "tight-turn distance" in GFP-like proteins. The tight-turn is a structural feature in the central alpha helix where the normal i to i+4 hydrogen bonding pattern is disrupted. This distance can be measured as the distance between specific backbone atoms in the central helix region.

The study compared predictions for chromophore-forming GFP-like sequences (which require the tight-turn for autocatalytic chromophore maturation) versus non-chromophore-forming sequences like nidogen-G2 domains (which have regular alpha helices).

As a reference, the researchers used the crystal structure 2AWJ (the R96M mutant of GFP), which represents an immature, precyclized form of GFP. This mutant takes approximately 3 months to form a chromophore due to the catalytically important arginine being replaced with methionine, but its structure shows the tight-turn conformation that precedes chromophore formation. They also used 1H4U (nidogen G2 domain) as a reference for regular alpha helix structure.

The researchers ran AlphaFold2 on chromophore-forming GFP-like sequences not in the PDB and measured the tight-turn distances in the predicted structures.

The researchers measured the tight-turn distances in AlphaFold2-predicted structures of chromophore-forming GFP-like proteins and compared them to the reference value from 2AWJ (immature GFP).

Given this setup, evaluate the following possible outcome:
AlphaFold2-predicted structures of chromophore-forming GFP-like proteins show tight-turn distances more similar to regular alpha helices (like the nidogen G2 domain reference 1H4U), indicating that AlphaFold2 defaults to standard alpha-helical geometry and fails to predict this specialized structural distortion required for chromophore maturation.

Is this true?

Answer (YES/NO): NO